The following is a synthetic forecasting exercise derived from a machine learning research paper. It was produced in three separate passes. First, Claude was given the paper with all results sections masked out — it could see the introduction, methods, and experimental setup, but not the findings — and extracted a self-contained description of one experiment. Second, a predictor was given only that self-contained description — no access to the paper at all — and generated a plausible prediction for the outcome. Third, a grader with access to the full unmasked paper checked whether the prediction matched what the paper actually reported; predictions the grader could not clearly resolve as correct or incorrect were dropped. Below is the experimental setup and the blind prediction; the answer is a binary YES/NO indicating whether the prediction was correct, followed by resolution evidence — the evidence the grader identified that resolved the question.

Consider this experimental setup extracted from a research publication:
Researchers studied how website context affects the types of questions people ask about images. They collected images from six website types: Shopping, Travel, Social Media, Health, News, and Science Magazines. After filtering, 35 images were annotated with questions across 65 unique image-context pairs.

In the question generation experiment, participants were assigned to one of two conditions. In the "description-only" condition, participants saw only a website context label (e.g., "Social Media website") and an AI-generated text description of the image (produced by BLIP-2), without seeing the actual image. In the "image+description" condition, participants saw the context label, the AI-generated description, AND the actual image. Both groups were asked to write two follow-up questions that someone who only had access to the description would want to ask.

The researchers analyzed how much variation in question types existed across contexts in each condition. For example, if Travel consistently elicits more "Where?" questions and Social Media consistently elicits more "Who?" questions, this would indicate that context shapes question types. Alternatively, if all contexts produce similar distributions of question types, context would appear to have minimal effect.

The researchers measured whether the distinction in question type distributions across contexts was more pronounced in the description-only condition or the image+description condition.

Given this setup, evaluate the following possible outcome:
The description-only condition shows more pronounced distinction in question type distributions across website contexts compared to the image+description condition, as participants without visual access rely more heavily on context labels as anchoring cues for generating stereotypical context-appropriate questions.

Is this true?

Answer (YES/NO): YES